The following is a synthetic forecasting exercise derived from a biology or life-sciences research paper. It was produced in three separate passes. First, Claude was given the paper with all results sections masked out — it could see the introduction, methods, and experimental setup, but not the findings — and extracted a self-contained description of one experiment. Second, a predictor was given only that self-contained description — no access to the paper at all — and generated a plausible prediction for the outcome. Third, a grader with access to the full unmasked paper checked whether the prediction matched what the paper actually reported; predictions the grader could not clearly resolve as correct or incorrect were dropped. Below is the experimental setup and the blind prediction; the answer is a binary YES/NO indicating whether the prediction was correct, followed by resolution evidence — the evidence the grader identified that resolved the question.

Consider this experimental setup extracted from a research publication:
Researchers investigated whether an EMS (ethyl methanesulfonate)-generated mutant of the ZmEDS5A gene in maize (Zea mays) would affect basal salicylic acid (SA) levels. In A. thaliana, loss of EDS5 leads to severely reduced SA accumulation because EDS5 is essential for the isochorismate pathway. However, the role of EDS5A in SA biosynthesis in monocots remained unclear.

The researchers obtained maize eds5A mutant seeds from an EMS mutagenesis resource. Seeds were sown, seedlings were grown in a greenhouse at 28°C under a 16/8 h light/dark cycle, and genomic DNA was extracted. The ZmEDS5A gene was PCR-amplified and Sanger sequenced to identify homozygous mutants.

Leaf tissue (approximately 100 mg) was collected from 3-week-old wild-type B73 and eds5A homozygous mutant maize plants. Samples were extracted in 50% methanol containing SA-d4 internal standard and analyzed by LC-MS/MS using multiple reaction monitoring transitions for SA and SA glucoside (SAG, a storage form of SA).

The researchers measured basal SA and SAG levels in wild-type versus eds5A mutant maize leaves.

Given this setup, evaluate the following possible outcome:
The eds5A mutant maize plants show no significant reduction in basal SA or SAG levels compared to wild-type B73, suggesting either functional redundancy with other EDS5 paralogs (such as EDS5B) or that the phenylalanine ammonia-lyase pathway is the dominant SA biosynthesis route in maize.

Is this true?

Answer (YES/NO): YES